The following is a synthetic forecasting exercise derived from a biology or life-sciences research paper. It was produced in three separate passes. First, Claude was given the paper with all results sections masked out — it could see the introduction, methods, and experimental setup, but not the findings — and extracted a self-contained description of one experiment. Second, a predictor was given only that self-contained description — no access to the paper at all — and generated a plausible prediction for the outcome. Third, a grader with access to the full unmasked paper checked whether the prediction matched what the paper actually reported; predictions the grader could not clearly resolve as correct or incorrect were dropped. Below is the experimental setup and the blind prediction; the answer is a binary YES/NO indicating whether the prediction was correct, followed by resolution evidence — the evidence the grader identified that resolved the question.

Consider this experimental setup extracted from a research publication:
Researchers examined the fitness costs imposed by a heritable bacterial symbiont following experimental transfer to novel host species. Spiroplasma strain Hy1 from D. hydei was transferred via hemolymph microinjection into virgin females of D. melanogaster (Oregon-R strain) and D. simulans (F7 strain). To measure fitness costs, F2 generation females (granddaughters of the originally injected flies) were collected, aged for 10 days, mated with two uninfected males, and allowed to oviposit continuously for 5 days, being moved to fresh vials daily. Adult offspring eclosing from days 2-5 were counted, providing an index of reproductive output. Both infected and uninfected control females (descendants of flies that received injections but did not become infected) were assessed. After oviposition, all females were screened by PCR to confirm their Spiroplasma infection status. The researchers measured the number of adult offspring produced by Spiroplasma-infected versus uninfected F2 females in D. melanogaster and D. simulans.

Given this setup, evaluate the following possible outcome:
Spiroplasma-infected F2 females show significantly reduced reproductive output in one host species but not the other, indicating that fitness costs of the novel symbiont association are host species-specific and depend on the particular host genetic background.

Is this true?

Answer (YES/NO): YES